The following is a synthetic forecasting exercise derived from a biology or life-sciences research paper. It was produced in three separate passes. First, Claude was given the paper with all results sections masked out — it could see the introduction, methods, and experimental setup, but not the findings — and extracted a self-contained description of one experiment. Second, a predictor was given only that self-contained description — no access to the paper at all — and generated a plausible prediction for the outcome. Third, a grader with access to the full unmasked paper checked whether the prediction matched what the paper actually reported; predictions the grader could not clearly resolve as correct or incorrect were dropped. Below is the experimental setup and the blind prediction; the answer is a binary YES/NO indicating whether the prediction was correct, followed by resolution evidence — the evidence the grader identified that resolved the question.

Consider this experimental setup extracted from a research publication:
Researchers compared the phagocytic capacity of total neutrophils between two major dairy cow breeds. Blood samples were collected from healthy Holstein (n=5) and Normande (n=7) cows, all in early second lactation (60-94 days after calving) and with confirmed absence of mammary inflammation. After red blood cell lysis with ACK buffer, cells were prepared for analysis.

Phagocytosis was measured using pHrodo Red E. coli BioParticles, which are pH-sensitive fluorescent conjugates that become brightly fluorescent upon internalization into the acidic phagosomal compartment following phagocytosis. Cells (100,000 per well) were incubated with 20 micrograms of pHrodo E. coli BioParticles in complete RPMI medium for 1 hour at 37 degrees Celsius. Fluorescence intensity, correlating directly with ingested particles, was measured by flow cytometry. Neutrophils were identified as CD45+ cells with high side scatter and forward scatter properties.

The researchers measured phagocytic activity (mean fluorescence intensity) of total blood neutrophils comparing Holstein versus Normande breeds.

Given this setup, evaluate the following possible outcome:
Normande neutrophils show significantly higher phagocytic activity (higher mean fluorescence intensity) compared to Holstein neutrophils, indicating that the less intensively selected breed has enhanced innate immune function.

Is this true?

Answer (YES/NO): NO